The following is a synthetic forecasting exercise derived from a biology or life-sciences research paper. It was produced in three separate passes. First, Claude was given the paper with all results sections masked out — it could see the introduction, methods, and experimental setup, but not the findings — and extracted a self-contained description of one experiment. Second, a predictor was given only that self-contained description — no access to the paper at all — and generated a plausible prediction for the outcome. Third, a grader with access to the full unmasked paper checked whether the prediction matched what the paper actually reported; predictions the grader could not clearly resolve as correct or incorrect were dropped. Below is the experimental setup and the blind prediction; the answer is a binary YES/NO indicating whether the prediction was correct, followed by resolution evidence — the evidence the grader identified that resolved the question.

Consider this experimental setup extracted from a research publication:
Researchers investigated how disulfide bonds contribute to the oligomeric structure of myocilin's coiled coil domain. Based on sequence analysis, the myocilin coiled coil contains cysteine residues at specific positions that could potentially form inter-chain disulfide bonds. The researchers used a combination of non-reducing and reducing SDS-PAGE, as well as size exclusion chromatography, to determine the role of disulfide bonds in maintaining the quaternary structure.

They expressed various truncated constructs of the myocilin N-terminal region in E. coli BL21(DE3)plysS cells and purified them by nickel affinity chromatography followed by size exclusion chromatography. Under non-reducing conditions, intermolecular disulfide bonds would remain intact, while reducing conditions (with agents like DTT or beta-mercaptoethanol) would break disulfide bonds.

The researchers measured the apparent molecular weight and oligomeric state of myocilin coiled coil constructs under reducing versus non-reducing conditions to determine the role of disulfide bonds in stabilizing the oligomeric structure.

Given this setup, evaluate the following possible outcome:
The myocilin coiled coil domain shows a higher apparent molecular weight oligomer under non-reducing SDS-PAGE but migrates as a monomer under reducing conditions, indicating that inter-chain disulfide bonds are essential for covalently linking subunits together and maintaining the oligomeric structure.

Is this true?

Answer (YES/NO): NO